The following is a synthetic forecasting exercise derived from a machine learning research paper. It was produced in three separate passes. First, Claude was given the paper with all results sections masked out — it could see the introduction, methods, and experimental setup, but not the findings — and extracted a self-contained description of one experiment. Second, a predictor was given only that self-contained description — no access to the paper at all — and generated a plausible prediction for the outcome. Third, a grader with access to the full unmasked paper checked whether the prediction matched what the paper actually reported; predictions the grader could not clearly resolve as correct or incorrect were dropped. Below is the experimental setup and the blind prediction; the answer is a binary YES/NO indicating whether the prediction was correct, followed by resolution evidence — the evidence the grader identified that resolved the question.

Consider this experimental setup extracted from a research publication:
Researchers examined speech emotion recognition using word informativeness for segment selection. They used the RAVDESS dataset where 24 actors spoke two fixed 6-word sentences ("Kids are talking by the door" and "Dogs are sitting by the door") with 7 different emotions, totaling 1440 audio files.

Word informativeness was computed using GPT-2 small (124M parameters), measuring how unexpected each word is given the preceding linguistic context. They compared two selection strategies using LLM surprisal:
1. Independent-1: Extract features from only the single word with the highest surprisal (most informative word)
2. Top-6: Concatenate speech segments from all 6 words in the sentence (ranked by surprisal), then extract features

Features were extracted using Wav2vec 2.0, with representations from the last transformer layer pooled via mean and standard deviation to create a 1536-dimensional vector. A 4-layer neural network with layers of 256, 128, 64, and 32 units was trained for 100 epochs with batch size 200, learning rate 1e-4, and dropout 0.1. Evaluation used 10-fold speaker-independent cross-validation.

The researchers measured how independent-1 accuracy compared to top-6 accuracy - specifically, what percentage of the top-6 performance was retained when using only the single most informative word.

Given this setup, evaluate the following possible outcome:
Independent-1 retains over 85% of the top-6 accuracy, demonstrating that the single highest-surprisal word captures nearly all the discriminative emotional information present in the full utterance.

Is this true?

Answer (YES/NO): YES